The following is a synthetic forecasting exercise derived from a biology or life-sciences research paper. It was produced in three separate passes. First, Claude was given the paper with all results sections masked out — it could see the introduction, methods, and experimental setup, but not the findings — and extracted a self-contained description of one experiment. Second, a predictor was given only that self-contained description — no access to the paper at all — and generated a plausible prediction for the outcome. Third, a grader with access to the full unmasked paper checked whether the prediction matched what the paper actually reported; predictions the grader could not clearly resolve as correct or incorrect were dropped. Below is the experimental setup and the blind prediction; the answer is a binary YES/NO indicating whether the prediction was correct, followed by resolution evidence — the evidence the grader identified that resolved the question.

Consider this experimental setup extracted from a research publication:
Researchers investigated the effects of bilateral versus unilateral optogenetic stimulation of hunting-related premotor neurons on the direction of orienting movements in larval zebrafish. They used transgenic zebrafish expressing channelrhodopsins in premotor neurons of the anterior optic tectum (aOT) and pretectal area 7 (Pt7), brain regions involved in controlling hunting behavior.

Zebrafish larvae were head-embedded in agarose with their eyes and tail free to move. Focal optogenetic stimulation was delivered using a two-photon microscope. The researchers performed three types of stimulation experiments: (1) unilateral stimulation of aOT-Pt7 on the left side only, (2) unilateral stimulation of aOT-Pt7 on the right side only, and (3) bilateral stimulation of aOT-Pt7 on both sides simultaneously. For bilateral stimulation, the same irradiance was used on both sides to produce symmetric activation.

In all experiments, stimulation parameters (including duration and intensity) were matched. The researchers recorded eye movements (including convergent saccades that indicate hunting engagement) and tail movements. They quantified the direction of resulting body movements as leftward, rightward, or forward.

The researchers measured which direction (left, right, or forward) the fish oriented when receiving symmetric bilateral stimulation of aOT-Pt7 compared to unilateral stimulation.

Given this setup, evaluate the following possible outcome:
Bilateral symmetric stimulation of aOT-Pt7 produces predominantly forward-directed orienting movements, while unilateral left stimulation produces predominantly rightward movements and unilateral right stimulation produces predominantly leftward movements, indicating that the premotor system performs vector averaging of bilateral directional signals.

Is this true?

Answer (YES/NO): YES